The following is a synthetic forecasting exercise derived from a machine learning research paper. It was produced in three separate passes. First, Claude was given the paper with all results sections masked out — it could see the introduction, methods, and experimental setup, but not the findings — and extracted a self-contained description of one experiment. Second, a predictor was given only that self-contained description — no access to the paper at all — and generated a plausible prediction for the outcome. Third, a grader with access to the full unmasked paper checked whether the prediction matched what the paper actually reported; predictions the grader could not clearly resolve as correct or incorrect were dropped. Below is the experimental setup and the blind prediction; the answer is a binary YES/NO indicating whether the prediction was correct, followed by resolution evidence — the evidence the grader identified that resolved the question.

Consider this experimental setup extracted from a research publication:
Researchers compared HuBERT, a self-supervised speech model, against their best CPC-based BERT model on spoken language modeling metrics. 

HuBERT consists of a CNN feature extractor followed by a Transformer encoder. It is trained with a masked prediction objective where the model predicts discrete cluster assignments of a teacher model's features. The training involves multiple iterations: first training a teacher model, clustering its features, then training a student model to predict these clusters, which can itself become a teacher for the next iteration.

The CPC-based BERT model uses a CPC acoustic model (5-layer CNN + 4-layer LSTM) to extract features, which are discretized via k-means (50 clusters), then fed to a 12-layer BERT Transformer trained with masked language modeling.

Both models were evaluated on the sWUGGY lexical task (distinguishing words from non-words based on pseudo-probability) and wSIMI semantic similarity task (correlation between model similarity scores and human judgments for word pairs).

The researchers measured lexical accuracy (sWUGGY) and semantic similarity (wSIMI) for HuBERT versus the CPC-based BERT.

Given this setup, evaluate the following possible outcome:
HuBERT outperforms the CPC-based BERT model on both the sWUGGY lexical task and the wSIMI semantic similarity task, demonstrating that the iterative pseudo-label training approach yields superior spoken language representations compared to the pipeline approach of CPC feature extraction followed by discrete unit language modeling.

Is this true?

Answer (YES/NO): NO